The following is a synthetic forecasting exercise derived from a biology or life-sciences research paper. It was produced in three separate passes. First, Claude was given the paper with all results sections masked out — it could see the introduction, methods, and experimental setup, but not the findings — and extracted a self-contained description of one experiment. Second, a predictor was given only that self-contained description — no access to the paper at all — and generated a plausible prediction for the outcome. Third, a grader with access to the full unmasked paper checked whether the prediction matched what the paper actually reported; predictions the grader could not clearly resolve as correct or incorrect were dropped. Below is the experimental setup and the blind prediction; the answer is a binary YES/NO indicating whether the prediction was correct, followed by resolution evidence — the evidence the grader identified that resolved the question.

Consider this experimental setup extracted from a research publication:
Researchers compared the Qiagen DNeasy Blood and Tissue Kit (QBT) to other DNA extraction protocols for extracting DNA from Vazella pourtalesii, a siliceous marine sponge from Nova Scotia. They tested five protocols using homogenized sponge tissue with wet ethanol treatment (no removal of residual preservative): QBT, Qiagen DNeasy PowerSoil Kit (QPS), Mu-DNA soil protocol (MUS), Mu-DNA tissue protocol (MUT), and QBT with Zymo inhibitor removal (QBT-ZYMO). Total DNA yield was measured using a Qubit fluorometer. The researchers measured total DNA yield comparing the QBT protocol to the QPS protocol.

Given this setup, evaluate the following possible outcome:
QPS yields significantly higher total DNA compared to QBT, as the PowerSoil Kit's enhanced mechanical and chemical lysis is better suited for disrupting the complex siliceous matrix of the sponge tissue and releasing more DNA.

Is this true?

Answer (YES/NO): NO